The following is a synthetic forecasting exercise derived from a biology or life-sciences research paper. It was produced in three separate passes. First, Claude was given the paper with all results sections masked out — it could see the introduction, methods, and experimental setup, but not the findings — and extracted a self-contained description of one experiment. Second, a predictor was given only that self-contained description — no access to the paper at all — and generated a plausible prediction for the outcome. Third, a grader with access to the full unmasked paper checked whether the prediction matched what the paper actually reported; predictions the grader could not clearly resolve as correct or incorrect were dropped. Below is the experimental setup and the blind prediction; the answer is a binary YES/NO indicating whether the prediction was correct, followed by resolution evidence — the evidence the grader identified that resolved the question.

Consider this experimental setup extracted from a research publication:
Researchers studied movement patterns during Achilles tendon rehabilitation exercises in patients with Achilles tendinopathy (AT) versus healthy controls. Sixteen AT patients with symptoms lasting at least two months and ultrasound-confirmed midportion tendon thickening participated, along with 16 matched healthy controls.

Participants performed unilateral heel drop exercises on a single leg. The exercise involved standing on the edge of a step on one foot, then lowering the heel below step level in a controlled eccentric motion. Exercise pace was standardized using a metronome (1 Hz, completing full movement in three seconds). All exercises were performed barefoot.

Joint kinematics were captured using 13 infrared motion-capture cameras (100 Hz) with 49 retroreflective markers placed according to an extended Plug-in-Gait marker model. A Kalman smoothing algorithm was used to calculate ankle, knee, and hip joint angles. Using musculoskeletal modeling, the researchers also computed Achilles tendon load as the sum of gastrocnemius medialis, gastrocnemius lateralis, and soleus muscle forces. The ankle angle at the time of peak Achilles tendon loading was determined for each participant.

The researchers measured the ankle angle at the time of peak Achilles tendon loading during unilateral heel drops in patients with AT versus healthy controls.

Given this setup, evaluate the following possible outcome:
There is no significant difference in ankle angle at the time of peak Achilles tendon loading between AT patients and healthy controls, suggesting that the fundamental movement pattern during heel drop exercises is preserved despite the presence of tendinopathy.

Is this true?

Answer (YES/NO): NO